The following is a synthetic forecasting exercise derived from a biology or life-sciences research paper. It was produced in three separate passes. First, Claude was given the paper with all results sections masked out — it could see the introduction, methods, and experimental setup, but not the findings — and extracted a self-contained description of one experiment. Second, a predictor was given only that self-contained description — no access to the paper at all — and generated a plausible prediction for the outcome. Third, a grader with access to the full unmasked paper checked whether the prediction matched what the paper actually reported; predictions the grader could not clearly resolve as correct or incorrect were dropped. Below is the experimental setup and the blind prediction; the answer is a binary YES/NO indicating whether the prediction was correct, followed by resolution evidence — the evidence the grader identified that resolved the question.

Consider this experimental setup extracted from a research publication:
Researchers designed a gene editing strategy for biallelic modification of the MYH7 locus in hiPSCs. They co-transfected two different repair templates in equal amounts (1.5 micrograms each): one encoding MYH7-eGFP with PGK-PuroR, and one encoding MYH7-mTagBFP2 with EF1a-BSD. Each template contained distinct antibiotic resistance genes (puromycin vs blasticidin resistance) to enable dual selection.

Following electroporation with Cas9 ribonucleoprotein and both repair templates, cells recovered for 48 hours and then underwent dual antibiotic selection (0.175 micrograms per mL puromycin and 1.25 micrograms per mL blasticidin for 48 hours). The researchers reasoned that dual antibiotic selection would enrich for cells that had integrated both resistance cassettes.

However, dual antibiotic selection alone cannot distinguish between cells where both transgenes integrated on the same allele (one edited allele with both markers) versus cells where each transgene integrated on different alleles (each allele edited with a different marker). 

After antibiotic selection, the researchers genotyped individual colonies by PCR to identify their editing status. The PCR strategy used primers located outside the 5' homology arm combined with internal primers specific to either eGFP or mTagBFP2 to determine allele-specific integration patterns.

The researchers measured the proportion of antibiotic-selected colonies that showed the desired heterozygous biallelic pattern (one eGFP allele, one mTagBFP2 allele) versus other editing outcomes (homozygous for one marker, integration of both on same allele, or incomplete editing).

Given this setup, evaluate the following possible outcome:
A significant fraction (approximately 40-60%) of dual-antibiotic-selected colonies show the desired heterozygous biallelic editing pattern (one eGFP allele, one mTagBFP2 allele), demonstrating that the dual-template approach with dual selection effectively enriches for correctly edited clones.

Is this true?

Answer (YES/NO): NO